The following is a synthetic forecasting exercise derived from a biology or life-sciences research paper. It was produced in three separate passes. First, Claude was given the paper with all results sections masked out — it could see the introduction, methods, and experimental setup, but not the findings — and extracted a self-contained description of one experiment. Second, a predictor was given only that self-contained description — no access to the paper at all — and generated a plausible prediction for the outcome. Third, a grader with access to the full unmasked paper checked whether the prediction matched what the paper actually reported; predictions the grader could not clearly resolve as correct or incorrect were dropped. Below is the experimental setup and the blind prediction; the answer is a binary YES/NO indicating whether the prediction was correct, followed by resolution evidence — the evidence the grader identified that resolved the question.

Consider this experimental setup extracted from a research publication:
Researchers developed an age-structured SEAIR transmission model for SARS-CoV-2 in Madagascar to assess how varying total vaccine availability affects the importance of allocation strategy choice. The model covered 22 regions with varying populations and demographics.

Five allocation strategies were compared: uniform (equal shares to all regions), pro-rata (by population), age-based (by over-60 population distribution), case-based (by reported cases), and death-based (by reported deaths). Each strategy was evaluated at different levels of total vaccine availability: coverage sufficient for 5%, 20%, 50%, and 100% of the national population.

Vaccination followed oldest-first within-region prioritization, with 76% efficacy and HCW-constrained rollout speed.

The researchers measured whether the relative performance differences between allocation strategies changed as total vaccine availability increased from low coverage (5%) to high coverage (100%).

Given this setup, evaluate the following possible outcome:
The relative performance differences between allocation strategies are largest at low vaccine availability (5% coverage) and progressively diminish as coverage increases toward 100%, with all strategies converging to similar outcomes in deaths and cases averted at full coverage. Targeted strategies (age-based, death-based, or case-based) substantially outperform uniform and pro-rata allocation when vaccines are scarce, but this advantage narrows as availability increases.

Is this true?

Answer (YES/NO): NO